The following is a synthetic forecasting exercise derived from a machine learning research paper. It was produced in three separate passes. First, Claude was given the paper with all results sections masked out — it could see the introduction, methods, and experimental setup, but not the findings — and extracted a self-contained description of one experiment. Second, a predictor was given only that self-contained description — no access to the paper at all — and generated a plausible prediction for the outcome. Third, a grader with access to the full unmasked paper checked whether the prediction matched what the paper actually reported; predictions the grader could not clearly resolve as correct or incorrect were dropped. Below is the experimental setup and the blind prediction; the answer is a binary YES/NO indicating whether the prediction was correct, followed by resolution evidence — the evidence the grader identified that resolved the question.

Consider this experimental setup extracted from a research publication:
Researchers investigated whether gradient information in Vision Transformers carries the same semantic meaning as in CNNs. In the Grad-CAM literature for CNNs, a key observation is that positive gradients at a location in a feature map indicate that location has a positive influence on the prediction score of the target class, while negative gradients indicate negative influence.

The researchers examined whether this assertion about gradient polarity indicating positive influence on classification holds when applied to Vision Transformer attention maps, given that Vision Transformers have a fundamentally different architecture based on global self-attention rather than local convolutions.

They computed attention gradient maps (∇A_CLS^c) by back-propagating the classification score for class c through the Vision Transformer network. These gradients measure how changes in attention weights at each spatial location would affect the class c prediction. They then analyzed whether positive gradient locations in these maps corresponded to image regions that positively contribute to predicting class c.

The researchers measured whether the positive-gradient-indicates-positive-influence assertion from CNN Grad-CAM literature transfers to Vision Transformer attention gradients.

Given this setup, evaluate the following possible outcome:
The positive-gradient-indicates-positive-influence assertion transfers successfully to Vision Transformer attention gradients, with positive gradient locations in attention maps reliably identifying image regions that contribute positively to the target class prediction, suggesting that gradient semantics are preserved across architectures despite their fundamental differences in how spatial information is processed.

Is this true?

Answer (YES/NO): YES